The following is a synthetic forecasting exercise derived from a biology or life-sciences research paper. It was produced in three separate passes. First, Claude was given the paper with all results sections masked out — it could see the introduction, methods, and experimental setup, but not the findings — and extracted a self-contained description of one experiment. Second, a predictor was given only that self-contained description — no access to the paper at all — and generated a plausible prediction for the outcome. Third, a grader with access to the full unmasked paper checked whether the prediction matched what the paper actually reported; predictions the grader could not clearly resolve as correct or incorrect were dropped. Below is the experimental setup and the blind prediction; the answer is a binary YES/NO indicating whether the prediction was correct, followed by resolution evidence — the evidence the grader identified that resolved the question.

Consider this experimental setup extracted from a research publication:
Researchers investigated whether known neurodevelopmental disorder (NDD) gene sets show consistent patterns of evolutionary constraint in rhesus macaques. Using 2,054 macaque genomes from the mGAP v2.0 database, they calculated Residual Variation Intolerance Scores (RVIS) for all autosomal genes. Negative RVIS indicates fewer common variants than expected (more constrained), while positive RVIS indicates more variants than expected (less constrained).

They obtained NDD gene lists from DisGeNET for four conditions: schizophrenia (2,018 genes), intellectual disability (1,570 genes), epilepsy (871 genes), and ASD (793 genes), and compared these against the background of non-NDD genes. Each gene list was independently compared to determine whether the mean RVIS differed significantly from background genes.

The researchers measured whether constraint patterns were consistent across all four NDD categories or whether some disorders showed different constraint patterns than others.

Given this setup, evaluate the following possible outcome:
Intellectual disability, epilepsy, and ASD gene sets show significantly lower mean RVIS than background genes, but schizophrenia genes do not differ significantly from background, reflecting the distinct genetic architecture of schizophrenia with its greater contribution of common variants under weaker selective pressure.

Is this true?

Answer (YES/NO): NO